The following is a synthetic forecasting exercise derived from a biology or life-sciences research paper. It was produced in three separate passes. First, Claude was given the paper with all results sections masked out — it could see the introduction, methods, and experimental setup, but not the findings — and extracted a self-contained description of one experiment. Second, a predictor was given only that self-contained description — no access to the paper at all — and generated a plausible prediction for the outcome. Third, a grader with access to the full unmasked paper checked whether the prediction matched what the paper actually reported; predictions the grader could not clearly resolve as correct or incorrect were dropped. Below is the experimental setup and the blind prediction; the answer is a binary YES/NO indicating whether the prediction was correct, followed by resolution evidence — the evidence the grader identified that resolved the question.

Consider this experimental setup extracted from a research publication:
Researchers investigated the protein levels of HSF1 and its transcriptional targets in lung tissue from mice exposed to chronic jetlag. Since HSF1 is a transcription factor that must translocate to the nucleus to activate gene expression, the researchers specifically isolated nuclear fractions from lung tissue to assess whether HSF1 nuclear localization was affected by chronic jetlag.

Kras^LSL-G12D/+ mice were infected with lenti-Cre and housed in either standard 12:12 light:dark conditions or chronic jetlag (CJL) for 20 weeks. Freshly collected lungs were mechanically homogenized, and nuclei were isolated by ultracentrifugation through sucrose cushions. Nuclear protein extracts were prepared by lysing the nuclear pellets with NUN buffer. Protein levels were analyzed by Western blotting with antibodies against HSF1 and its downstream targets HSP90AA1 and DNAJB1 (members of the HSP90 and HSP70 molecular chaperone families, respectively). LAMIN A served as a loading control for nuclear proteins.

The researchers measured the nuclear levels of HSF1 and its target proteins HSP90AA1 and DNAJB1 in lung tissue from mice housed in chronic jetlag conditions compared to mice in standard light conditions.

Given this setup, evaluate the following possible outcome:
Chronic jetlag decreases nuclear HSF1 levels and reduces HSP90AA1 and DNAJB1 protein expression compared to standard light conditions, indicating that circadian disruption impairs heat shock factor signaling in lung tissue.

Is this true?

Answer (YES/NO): NO